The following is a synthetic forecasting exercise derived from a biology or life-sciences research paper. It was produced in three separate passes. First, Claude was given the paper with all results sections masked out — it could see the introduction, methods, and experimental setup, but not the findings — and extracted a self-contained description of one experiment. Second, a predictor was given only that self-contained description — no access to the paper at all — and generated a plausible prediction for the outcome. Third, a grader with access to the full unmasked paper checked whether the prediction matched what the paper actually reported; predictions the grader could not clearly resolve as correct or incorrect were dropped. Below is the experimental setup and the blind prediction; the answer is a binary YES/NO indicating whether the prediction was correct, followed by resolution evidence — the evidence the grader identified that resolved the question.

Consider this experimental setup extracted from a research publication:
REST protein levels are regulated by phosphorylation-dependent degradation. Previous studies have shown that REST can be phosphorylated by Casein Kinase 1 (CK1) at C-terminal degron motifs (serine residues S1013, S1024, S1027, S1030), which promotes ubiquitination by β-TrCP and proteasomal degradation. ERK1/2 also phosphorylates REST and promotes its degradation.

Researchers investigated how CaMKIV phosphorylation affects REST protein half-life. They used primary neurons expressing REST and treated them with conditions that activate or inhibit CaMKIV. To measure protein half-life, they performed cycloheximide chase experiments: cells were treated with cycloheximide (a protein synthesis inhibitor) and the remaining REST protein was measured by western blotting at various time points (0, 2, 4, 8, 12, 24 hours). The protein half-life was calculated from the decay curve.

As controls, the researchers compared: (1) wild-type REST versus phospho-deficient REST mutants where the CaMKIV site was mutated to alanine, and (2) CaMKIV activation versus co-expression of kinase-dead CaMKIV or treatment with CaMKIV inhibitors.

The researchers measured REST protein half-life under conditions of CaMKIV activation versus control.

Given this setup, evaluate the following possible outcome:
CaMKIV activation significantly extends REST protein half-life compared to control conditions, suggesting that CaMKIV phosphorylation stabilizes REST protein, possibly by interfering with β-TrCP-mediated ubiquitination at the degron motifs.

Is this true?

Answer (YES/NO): NO